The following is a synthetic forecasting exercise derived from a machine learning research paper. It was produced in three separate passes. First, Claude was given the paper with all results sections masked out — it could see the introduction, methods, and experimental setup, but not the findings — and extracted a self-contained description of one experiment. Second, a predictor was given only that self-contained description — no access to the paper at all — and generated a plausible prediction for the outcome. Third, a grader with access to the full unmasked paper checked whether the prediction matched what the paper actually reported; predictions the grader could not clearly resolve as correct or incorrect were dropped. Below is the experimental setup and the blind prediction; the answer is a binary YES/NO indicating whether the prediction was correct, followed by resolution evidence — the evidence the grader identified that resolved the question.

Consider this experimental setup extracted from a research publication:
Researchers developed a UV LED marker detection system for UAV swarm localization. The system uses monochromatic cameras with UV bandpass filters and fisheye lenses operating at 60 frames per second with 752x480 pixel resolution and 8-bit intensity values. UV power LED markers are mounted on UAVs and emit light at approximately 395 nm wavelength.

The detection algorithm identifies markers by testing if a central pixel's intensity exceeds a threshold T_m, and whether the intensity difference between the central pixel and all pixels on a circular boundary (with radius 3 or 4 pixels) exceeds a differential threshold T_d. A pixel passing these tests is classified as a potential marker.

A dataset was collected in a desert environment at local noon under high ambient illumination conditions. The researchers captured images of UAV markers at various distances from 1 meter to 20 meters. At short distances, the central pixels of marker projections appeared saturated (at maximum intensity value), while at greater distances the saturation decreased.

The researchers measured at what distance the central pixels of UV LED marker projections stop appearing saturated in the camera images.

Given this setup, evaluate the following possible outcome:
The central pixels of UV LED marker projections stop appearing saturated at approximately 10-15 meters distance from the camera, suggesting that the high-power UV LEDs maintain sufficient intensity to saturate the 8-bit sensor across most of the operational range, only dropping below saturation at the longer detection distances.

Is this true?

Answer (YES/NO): NO